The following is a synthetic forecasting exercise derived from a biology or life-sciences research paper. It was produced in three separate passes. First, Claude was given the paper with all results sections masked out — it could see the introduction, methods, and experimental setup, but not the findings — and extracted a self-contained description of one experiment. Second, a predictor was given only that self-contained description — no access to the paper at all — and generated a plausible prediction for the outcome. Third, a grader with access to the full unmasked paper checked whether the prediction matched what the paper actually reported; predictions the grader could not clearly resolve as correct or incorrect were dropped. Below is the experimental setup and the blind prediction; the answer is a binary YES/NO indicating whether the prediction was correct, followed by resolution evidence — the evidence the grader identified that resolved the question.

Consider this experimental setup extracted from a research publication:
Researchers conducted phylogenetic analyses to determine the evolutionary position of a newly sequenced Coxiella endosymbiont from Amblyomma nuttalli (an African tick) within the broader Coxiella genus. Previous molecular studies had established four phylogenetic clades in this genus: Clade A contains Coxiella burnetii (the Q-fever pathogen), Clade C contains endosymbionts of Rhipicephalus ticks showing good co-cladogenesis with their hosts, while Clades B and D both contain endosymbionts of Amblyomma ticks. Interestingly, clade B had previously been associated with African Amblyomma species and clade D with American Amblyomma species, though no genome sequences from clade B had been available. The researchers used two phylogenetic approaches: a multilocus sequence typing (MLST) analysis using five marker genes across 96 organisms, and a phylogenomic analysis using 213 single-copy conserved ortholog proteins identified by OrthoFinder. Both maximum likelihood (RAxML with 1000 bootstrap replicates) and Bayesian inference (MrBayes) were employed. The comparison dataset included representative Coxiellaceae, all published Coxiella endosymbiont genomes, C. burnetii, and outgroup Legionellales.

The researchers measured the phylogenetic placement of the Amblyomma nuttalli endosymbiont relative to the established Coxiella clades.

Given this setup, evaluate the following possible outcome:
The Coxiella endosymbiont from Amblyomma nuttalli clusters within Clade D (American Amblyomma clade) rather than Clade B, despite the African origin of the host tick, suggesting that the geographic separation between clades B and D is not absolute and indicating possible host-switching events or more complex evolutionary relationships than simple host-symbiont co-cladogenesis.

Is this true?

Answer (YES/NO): NO